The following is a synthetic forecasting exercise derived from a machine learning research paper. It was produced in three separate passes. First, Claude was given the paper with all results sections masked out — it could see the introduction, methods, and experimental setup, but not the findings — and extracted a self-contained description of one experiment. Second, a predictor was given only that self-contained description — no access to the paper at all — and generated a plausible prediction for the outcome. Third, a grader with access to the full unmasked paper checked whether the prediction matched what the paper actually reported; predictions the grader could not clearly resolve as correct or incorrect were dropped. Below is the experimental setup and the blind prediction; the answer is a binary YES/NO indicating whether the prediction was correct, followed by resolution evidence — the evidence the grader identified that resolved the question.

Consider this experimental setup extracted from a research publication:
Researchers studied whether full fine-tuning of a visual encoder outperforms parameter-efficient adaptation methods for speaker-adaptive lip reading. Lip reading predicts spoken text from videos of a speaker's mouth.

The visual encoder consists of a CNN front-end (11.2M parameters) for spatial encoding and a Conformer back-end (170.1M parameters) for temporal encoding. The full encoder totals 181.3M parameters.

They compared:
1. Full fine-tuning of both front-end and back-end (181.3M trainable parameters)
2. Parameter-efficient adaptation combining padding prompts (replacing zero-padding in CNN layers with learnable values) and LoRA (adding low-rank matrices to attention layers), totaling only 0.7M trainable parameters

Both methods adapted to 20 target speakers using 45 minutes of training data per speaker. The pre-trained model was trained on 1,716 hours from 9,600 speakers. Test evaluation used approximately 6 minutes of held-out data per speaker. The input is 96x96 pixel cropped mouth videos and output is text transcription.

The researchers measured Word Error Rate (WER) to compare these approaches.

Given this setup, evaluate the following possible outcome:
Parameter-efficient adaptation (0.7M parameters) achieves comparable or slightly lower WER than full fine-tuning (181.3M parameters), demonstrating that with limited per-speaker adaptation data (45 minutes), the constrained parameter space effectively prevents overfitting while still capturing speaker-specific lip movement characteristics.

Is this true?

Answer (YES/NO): NO